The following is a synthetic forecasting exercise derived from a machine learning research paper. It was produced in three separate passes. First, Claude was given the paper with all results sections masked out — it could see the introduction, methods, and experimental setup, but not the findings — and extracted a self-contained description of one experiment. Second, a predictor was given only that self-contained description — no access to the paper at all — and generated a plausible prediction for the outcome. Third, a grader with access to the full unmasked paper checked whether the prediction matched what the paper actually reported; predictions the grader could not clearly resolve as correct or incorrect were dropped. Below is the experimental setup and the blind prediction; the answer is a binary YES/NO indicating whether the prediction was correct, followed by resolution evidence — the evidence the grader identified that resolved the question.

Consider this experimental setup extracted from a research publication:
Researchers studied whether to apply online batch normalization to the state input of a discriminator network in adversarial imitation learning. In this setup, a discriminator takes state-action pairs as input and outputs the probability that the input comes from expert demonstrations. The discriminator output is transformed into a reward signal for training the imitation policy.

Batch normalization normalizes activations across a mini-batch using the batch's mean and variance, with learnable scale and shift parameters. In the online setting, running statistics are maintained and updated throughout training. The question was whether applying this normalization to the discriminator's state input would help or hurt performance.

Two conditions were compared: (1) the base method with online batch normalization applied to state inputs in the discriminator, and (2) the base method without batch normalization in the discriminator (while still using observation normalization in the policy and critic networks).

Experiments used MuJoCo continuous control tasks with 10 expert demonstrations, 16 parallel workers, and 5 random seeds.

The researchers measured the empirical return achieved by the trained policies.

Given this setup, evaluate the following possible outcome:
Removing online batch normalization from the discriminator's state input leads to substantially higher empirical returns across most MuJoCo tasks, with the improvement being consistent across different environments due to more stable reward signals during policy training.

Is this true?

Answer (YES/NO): NO